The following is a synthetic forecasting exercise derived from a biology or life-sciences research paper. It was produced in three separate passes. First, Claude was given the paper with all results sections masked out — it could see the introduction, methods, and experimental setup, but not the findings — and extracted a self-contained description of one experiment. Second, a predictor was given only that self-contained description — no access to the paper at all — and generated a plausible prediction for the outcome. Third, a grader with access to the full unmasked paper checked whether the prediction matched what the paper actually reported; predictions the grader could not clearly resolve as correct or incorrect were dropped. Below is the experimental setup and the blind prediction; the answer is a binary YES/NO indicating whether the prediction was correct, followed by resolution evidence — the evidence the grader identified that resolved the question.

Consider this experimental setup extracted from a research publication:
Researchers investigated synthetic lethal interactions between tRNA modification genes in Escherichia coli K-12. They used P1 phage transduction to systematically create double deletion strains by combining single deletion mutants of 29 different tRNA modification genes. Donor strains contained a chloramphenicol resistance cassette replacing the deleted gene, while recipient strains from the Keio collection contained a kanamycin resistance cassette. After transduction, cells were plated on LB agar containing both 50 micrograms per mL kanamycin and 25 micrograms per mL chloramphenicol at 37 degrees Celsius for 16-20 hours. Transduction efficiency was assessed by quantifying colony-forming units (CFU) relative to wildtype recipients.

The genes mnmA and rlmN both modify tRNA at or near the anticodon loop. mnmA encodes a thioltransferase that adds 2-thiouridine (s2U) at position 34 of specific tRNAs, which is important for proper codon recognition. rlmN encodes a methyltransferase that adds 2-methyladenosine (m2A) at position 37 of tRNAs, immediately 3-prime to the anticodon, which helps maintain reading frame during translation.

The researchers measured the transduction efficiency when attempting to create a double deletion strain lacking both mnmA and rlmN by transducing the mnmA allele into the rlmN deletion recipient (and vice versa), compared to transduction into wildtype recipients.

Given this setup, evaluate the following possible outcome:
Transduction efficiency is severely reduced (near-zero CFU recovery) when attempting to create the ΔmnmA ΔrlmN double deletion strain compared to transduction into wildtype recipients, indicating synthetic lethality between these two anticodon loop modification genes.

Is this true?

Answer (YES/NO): NO